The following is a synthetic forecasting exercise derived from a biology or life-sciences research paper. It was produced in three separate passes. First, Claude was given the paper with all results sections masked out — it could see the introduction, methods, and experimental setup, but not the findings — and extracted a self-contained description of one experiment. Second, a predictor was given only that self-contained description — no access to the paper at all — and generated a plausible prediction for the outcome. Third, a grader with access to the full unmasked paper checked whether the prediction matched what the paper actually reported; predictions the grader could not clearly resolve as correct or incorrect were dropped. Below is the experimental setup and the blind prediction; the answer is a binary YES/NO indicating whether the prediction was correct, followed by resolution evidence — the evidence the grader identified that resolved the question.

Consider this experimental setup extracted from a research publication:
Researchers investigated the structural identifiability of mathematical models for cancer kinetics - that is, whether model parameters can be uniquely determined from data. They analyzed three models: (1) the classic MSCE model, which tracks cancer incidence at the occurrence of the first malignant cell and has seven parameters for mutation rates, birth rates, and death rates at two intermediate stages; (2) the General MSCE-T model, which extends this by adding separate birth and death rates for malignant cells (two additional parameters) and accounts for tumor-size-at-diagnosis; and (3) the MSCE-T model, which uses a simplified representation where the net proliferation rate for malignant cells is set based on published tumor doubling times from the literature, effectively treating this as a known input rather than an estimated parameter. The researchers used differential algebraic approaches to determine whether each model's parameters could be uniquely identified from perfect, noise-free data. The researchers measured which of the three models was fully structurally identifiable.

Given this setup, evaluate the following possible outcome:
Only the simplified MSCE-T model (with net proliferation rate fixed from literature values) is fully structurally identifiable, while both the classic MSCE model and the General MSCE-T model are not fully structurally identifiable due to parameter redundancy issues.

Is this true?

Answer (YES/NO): YES